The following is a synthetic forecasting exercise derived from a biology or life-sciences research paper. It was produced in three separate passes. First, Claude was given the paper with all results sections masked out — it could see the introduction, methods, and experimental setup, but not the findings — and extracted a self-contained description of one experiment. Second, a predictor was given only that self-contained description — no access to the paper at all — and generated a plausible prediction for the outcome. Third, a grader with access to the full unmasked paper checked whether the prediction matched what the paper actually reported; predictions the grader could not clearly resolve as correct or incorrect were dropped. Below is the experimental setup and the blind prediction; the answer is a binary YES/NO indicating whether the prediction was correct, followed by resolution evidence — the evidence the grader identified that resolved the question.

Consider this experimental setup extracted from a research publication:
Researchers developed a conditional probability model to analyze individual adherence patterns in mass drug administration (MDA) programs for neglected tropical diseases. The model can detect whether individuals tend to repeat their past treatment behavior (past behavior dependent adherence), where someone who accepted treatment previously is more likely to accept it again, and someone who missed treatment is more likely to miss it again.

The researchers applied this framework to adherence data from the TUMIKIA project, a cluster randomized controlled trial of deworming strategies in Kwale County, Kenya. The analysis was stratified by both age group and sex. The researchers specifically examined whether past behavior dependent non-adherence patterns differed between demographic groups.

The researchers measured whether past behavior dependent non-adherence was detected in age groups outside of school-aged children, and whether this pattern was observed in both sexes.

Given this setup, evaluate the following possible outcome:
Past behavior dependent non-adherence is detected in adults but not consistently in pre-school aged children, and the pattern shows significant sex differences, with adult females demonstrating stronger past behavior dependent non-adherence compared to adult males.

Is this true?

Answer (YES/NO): NO